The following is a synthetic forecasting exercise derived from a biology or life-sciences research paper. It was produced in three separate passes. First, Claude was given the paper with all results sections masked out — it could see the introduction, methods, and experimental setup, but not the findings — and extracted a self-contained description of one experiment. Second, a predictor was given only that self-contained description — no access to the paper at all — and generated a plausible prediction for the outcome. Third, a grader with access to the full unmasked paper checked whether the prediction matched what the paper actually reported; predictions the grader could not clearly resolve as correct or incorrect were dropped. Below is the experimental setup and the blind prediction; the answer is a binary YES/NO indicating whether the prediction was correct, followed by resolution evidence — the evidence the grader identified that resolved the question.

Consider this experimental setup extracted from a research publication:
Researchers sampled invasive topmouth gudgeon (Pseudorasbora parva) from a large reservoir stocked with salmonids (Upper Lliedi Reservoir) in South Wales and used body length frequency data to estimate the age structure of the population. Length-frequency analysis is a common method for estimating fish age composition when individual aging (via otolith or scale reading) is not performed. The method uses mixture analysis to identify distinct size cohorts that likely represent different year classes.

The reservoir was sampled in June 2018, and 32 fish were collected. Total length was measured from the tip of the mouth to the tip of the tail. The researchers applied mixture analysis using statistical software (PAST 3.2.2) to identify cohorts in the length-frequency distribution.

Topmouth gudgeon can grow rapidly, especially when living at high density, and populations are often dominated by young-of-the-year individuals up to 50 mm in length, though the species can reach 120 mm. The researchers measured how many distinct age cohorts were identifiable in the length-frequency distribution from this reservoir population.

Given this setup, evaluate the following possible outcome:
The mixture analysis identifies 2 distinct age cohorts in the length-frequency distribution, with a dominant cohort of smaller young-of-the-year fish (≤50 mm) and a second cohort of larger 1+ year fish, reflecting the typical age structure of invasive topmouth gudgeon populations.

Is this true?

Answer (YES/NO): NO